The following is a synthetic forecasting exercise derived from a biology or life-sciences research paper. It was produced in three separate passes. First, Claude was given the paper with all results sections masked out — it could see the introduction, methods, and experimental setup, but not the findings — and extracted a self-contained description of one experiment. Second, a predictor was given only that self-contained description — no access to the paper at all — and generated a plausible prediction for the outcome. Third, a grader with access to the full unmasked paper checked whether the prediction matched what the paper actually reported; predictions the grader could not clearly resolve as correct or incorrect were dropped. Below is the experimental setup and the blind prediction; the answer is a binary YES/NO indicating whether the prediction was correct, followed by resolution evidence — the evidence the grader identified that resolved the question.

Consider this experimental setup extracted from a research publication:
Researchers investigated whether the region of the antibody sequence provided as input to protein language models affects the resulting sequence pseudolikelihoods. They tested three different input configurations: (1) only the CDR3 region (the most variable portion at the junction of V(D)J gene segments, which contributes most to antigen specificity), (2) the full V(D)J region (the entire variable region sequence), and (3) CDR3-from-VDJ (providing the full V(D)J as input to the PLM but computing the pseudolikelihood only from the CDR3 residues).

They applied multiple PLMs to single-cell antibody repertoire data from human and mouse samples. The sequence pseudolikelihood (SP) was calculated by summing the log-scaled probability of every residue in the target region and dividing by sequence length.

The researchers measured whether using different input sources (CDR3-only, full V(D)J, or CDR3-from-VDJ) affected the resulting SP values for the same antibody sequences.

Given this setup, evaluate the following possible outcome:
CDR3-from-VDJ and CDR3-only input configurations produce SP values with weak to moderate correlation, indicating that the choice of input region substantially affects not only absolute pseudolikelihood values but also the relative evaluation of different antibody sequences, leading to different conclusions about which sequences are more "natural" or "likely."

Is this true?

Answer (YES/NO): NO